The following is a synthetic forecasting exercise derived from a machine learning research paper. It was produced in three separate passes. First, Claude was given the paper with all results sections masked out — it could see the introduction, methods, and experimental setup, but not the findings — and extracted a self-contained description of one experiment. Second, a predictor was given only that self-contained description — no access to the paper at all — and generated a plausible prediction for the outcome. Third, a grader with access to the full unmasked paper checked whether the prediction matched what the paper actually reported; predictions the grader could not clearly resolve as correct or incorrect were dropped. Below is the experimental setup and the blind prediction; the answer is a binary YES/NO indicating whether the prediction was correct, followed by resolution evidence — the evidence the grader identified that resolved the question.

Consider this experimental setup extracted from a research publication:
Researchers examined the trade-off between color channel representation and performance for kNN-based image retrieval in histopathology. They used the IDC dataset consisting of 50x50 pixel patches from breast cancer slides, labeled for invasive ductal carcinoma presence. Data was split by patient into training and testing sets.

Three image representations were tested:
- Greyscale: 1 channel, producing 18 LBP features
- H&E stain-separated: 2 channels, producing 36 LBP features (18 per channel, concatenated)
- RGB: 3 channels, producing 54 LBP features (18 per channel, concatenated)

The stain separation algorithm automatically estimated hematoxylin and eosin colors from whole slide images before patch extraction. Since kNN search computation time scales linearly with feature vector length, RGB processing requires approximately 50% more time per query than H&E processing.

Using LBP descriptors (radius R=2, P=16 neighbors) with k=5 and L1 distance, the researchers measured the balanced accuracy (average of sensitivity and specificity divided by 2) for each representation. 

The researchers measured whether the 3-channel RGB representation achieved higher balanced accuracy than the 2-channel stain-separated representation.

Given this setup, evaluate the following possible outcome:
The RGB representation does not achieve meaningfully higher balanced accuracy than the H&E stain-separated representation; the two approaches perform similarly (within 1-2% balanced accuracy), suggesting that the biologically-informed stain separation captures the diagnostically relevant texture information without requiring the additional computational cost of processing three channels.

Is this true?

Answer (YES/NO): YES